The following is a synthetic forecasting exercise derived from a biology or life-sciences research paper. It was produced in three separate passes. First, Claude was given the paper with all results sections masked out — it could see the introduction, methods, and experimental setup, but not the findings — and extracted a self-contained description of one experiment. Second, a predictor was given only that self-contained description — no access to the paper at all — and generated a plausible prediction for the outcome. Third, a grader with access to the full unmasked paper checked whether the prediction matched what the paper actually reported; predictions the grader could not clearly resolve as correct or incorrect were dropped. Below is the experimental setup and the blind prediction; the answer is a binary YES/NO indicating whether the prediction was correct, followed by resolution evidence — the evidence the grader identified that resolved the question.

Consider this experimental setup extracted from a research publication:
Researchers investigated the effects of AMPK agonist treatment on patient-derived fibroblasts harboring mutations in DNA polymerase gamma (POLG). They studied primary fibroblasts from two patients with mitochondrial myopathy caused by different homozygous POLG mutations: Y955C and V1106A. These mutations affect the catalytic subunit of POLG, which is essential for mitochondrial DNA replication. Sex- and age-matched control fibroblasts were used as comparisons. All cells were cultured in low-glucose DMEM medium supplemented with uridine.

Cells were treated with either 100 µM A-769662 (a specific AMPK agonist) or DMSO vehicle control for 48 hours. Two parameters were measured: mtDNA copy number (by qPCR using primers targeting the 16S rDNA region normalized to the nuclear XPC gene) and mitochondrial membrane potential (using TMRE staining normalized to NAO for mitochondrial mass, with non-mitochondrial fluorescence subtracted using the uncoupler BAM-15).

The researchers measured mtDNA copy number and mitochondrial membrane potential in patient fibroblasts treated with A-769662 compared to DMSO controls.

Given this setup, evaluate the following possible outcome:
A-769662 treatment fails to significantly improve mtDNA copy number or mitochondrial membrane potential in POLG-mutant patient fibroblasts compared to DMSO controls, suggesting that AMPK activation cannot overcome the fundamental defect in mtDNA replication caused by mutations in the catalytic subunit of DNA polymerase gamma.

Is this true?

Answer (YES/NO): NO